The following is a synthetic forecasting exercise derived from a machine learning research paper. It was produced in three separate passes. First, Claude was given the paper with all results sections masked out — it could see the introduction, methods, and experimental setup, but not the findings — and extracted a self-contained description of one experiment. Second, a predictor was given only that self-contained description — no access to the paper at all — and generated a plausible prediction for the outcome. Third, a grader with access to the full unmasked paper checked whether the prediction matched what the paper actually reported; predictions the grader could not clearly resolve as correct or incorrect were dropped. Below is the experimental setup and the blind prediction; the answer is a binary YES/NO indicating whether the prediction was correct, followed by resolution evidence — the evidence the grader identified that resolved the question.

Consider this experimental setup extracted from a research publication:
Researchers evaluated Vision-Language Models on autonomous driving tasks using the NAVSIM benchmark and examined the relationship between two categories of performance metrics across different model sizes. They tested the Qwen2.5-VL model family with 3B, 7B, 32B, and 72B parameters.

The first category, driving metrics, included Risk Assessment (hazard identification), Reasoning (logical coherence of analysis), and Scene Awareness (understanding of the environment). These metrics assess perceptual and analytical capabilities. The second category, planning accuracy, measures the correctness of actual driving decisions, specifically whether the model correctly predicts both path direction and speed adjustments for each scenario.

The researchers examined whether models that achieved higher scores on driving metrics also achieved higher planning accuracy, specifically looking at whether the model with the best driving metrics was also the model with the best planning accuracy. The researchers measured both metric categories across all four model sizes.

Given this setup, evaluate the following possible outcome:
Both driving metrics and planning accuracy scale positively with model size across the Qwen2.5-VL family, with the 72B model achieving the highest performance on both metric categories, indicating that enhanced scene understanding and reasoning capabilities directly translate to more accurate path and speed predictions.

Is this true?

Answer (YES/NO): NO